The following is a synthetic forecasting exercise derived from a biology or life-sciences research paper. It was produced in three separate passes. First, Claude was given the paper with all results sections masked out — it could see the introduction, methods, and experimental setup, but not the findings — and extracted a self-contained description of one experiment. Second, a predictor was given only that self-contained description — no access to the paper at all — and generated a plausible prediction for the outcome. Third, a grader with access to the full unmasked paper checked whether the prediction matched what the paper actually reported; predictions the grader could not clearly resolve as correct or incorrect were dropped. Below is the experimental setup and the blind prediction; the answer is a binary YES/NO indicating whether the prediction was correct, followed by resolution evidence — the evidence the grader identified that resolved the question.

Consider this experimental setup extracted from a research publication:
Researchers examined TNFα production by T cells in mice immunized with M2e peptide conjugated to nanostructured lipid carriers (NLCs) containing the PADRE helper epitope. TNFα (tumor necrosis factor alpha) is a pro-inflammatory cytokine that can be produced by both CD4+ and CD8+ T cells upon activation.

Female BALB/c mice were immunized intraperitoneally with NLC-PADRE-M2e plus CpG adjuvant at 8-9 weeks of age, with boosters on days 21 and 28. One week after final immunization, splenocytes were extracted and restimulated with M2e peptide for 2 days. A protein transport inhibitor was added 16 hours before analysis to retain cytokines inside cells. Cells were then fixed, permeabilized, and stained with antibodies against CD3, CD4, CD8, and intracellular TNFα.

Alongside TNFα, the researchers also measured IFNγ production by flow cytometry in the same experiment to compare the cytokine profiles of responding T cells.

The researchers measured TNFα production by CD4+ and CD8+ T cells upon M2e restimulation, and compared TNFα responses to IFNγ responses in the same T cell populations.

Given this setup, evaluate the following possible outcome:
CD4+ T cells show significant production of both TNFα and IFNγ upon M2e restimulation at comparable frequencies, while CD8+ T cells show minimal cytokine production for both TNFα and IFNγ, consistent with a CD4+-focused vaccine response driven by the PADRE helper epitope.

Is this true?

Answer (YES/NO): NO